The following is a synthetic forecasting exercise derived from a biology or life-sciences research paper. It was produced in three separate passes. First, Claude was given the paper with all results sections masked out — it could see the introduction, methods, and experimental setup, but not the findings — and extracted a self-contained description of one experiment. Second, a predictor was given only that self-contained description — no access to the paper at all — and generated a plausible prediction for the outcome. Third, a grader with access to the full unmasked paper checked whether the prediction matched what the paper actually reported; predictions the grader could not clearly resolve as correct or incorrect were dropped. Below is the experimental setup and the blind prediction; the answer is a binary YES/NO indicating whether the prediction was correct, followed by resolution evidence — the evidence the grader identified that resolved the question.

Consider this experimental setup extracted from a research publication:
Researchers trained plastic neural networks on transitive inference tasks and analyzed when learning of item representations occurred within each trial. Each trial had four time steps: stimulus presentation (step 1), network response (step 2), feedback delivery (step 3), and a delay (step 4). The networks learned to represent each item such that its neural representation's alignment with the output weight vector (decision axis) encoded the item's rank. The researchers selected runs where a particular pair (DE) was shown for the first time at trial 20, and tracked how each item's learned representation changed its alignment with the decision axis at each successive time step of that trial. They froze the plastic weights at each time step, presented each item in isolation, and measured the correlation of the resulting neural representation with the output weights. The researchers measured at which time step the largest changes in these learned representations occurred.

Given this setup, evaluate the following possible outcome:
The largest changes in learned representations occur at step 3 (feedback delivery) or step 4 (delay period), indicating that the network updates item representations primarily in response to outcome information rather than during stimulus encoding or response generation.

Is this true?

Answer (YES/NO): YES